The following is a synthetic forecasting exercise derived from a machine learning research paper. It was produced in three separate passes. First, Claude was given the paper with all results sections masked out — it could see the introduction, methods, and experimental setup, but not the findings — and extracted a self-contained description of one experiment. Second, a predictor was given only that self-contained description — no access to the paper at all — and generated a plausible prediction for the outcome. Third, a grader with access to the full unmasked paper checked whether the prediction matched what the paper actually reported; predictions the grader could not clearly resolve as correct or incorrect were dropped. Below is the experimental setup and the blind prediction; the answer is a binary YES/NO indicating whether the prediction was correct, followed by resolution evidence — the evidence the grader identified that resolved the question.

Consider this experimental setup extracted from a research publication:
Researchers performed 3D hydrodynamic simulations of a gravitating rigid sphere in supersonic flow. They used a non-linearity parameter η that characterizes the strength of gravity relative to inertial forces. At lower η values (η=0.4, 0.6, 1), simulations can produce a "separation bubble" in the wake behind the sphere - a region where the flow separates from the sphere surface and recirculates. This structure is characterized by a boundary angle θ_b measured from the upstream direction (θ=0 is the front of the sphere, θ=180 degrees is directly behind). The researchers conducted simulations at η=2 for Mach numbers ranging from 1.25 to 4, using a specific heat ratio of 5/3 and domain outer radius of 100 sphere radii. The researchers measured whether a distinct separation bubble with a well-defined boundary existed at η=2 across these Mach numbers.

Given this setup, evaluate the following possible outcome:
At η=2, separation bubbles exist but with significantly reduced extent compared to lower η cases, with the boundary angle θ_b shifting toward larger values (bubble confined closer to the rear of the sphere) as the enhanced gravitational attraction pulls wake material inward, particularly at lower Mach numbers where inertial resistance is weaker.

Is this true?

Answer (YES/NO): NO